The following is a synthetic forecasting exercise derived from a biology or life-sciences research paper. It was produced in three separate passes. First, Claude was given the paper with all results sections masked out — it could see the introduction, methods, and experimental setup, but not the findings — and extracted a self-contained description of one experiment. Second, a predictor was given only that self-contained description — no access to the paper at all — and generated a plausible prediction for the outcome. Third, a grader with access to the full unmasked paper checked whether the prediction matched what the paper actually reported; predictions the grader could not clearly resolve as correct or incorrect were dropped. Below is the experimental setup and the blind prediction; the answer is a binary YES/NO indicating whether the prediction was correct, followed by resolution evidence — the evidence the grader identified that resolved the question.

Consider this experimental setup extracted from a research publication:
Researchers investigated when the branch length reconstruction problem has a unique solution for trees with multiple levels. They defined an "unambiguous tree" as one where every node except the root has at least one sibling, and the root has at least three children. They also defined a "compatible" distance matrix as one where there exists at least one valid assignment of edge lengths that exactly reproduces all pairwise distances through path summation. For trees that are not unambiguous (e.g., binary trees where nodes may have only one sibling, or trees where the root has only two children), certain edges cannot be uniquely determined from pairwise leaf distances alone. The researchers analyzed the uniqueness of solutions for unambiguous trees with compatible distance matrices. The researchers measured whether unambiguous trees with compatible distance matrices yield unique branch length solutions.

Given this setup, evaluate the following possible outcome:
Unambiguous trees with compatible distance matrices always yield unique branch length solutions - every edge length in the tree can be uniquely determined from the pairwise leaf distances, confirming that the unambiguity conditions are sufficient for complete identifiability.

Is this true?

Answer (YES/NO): YES